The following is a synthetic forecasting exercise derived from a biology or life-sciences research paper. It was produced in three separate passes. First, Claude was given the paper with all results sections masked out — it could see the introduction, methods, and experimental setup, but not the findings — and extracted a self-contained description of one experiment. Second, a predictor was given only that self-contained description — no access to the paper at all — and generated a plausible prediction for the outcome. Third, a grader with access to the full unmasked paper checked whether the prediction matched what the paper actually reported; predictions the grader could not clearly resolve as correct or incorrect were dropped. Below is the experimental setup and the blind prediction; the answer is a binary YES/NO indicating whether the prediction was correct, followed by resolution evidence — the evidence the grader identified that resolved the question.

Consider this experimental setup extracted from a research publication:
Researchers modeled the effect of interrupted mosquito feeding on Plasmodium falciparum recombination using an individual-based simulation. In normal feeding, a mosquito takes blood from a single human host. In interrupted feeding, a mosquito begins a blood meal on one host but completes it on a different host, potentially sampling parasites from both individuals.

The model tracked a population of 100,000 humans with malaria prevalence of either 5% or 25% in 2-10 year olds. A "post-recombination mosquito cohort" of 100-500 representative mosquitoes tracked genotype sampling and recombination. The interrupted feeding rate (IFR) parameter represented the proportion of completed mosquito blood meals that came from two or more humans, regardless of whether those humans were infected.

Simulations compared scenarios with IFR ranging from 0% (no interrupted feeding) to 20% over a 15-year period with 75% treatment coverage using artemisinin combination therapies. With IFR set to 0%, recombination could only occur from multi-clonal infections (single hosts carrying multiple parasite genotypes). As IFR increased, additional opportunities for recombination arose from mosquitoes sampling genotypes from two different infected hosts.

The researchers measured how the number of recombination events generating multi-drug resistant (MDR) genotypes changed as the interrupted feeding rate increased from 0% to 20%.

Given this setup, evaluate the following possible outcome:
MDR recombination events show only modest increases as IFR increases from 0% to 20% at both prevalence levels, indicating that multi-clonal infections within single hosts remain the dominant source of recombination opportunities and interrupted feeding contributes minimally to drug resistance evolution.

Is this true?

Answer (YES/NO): YES